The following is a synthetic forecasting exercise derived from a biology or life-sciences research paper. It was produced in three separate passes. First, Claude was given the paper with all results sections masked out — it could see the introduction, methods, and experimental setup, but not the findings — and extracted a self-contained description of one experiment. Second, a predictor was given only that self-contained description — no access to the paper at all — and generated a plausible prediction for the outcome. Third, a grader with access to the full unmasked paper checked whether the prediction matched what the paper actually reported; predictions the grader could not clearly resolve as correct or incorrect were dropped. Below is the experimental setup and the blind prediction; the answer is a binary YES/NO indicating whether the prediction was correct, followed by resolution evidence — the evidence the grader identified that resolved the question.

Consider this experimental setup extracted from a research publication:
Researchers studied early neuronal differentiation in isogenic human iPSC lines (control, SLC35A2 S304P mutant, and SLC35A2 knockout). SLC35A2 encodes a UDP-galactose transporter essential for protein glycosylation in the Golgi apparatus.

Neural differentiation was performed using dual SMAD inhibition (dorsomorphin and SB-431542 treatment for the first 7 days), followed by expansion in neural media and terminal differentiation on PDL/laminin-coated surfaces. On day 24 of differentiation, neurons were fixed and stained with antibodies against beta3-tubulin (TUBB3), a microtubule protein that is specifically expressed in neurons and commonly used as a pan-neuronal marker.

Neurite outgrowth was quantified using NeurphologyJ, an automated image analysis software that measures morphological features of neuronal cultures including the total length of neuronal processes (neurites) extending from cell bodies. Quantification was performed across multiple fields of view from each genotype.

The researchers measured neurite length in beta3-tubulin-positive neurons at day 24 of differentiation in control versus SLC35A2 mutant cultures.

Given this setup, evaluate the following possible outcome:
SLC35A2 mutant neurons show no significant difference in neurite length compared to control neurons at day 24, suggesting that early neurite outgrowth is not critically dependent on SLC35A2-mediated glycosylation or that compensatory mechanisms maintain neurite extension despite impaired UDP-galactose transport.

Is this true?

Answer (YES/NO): NO